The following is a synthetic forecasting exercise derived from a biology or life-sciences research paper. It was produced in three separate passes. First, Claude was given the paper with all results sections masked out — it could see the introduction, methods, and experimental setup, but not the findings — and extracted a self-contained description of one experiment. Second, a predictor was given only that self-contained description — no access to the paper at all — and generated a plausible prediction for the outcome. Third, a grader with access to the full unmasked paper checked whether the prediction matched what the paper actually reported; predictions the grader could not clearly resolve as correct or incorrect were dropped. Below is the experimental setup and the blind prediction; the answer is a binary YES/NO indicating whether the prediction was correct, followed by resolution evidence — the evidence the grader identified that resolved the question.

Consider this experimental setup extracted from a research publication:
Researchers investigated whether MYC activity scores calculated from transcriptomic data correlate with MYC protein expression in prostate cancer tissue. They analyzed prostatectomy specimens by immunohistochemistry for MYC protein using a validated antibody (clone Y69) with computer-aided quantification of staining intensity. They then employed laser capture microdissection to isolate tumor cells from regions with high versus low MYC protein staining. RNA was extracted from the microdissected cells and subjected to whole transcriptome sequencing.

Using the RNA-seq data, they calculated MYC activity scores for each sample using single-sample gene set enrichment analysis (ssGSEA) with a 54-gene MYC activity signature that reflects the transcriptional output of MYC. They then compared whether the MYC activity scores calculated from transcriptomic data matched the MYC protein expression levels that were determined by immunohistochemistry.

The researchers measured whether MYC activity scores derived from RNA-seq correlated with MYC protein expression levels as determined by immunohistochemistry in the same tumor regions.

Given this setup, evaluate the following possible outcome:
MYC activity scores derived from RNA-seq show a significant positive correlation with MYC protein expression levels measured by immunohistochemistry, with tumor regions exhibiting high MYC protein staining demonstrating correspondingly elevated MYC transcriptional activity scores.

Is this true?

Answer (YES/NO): NO